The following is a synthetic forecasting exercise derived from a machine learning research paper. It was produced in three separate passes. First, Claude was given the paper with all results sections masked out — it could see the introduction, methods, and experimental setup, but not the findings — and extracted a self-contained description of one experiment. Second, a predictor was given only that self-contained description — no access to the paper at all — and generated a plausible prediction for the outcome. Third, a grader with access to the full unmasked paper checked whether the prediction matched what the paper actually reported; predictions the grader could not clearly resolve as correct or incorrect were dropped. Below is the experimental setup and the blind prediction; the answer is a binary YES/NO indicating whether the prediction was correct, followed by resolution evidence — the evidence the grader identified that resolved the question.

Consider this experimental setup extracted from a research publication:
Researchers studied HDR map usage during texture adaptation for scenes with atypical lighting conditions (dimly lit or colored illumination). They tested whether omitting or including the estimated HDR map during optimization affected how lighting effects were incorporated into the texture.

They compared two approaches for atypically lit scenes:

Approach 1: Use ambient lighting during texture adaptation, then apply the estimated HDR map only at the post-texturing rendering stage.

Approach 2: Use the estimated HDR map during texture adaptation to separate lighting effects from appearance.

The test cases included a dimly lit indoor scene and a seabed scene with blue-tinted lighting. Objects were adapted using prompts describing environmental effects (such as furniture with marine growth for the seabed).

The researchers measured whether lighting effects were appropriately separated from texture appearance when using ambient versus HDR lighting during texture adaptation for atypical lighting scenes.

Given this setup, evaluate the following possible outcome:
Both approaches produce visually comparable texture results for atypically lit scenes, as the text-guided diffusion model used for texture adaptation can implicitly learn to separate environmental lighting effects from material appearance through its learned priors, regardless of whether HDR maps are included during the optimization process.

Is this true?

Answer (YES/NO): NO